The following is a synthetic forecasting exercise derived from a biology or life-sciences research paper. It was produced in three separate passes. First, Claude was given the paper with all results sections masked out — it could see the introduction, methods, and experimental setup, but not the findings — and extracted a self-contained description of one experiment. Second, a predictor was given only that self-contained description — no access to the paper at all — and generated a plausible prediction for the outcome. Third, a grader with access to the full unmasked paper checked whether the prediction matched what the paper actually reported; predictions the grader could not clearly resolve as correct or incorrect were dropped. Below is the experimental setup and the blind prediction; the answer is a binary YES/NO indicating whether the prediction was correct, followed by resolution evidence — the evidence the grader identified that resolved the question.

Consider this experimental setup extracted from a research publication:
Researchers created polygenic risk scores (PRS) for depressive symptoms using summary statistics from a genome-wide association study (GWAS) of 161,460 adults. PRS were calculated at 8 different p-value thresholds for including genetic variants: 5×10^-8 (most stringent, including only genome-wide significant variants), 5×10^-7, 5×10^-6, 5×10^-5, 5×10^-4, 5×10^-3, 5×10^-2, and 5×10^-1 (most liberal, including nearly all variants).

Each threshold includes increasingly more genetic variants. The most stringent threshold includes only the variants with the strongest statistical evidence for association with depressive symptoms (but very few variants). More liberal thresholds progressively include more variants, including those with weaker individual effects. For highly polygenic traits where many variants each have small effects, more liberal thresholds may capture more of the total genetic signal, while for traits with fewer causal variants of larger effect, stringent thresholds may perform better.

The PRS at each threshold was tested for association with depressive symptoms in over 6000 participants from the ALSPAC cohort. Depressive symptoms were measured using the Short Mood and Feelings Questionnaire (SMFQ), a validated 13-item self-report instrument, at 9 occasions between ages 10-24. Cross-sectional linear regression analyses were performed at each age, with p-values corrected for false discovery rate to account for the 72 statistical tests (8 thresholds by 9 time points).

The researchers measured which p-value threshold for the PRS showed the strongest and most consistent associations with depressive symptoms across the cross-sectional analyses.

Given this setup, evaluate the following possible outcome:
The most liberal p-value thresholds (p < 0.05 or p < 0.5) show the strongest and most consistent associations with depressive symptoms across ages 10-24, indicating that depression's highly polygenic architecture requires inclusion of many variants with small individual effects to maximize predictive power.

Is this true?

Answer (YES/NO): NO